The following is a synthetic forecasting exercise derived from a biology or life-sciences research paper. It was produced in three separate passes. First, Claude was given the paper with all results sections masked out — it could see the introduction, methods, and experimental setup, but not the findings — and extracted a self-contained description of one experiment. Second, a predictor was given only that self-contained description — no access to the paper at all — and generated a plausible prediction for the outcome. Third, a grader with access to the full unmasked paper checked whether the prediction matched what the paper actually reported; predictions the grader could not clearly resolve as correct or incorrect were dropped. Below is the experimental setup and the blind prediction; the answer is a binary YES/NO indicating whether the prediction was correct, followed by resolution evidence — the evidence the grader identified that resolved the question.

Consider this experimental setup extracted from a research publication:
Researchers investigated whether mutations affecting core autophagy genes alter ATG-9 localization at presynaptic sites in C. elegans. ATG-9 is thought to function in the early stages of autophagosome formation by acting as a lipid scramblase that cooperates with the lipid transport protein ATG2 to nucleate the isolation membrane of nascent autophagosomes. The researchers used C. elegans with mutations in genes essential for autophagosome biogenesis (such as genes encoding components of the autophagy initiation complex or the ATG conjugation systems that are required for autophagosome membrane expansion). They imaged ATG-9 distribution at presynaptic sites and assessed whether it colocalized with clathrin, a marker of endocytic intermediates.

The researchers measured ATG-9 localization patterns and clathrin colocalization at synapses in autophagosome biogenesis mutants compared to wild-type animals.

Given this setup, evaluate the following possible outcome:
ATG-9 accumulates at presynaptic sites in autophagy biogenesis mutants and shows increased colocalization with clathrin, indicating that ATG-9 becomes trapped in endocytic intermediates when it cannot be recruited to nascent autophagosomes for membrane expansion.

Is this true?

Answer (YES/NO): YES